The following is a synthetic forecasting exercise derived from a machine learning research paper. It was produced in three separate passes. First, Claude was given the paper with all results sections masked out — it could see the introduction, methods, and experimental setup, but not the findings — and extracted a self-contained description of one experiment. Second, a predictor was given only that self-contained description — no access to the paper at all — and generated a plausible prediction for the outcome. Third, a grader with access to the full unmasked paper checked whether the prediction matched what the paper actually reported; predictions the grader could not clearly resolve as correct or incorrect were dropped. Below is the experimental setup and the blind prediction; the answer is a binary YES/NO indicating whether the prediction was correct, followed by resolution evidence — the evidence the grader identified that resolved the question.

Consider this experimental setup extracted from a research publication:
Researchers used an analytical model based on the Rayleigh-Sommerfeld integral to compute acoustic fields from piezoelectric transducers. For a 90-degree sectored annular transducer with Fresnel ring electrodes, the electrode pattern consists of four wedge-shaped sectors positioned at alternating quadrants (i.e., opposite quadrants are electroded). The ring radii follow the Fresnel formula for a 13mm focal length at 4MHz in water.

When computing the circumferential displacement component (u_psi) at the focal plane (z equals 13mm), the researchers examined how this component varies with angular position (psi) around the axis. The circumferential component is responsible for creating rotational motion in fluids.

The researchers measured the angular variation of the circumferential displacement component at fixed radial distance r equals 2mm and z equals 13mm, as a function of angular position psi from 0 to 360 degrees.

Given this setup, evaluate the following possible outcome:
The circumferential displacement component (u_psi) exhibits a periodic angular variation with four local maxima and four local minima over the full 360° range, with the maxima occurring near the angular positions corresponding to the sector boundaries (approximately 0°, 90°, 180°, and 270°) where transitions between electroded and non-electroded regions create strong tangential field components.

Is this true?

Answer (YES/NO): NO